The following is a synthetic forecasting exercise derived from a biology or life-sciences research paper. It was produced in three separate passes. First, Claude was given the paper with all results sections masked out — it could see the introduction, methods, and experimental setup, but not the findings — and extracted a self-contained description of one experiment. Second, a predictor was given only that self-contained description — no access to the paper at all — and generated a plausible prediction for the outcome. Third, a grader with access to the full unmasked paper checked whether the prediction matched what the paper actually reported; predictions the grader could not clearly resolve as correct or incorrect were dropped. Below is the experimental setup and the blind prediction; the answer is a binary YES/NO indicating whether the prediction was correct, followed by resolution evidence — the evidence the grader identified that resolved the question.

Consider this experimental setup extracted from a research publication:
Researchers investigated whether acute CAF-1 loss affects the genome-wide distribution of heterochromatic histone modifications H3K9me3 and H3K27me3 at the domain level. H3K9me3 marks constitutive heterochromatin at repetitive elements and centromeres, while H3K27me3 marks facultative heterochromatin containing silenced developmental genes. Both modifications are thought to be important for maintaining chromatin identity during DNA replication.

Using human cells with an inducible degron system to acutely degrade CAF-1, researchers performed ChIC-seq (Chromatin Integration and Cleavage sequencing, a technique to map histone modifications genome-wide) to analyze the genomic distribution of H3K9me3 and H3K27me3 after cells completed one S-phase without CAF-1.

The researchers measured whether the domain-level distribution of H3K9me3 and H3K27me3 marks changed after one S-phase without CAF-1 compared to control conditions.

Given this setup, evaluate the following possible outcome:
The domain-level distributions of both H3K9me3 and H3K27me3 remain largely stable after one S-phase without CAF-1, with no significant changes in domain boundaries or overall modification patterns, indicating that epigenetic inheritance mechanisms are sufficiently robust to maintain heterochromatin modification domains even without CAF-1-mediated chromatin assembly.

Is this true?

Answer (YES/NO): YES